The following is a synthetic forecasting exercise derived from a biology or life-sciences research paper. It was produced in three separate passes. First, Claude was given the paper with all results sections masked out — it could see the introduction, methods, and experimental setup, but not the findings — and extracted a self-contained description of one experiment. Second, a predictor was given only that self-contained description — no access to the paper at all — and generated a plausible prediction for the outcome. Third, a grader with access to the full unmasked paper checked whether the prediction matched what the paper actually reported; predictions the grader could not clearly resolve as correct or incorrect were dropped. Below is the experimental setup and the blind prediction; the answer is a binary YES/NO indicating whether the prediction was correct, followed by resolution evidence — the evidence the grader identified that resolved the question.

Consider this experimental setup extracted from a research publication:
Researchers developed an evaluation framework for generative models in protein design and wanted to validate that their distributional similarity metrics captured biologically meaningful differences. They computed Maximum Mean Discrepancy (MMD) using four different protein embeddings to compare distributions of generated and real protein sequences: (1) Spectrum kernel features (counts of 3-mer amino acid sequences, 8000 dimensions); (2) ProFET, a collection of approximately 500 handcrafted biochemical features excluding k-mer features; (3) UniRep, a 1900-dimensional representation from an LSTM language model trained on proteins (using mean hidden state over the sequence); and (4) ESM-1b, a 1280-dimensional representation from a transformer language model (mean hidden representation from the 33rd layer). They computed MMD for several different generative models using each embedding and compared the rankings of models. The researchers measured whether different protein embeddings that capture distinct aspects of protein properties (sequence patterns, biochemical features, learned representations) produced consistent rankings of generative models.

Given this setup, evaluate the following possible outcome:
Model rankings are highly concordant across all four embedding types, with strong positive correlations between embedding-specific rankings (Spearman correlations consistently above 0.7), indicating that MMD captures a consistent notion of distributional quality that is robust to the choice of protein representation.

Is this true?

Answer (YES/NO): NO